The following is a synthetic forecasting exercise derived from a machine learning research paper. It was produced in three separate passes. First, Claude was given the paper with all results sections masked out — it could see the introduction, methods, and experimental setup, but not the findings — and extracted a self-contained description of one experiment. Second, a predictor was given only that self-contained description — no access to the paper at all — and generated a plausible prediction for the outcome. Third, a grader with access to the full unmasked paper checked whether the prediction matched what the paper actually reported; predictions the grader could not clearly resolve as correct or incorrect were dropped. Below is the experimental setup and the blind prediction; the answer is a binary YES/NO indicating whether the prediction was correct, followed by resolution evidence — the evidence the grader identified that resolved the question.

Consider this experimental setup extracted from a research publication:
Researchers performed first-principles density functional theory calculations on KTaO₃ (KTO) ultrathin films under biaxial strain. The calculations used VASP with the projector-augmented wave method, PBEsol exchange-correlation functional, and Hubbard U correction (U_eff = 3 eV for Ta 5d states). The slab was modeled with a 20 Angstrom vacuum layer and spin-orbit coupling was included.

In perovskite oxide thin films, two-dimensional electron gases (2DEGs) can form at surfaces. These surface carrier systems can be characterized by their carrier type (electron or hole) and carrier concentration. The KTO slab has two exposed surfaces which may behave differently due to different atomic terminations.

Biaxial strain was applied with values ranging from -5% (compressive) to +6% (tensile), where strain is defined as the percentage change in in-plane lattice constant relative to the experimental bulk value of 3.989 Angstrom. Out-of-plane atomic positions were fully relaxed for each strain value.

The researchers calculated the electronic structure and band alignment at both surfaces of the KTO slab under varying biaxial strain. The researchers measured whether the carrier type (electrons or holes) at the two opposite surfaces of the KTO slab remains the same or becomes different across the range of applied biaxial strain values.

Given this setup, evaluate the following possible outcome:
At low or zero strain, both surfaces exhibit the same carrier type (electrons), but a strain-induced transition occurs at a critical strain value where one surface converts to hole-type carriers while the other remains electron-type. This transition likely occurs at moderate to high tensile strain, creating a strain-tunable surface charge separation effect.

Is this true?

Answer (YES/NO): NO